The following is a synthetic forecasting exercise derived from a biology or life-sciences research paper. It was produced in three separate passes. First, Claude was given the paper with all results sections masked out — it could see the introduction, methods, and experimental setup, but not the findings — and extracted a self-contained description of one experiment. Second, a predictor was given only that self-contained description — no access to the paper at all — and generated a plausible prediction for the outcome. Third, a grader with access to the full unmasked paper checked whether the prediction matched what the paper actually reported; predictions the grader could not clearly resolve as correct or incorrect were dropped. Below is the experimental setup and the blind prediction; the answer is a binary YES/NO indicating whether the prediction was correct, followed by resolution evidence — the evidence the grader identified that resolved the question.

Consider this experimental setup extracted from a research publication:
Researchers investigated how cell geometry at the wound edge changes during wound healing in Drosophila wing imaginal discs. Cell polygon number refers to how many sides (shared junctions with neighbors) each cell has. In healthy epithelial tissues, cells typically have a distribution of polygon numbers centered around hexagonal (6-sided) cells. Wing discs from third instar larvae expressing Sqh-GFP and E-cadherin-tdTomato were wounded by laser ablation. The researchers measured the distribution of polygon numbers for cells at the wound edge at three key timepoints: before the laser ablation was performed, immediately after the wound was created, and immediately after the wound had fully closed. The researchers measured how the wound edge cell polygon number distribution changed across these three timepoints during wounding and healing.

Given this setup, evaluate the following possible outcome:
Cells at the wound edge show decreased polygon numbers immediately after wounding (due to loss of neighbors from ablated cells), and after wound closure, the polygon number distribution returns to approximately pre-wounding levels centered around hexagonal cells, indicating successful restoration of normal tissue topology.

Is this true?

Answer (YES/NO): YES